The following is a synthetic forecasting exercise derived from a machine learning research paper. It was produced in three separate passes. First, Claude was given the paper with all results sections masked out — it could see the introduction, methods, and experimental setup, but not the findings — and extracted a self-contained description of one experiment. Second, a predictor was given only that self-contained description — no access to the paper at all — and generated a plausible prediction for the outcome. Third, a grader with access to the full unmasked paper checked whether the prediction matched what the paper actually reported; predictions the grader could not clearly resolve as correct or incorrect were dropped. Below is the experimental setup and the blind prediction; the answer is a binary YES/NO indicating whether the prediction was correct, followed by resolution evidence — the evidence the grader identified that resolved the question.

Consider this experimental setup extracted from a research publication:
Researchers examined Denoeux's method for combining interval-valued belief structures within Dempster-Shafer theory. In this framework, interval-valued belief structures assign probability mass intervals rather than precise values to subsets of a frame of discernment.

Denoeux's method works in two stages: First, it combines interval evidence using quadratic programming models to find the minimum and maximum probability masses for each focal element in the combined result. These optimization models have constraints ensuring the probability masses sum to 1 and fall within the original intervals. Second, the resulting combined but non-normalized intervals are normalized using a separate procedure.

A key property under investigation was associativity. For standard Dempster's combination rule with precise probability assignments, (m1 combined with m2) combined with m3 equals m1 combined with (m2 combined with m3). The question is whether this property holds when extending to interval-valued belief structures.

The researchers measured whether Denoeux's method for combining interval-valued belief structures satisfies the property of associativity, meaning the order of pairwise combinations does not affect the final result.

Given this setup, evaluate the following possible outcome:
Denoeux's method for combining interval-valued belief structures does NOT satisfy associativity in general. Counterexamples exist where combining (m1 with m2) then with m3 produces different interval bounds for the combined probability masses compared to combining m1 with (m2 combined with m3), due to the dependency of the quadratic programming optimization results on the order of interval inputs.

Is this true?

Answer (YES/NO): YES